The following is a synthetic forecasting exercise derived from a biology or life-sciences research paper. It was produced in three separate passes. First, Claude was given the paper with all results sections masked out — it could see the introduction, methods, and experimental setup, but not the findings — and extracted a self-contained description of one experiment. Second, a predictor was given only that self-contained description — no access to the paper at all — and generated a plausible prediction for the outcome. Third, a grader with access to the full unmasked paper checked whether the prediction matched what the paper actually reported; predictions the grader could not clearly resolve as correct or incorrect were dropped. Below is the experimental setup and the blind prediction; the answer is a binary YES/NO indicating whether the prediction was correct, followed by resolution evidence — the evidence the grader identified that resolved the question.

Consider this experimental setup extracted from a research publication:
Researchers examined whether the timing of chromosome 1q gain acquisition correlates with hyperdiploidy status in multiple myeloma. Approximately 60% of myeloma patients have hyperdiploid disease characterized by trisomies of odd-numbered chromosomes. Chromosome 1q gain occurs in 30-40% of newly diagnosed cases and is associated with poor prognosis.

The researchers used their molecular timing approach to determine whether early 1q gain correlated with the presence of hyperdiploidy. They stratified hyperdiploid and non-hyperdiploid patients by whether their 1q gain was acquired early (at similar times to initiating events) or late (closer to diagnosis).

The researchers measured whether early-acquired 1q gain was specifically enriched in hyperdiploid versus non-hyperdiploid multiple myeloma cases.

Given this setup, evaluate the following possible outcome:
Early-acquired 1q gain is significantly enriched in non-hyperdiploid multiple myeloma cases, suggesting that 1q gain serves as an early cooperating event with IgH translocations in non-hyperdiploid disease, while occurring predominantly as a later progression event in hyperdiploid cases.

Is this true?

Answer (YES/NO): NO